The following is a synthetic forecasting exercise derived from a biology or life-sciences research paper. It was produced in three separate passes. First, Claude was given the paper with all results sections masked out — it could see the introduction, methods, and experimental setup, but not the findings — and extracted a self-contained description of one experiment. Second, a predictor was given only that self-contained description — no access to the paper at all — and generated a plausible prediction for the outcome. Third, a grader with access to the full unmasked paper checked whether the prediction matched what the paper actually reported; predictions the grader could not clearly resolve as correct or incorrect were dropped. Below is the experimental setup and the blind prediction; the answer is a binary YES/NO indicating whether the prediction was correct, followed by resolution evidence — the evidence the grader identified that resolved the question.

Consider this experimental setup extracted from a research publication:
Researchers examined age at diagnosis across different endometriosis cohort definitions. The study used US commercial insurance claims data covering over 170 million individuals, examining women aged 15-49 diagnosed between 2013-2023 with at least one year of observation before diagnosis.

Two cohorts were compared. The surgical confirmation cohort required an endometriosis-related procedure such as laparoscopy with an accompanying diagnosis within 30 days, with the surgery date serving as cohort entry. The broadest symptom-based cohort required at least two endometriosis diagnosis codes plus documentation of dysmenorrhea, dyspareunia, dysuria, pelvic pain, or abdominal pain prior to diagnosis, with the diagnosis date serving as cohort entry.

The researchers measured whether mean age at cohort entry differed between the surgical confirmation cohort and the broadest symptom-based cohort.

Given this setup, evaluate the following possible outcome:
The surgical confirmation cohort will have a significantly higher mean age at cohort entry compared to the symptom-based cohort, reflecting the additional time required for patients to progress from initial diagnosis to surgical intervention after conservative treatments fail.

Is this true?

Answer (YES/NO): YES